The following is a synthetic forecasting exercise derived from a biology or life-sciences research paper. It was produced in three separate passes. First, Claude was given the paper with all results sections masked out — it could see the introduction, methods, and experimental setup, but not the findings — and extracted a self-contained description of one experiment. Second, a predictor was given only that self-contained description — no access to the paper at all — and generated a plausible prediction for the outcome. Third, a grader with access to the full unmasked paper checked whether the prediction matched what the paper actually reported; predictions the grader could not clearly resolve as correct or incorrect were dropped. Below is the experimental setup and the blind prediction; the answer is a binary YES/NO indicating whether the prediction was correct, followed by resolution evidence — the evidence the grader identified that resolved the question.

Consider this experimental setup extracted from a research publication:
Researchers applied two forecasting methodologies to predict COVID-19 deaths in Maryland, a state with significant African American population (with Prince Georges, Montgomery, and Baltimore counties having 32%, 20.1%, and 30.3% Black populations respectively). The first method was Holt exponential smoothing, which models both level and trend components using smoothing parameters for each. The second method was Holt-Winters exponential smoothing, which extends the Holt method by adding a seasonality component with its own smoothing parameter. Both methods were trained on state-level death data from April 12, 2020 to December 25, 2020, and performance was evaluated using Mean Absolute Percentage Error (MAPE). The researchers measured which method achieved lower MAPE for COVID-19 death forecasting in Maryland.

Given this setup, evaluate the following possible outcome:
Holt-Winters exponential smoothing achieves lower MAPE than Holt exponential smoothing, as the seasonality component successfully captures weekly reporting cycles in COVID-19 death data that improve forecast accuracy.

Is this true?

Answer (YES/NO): NO